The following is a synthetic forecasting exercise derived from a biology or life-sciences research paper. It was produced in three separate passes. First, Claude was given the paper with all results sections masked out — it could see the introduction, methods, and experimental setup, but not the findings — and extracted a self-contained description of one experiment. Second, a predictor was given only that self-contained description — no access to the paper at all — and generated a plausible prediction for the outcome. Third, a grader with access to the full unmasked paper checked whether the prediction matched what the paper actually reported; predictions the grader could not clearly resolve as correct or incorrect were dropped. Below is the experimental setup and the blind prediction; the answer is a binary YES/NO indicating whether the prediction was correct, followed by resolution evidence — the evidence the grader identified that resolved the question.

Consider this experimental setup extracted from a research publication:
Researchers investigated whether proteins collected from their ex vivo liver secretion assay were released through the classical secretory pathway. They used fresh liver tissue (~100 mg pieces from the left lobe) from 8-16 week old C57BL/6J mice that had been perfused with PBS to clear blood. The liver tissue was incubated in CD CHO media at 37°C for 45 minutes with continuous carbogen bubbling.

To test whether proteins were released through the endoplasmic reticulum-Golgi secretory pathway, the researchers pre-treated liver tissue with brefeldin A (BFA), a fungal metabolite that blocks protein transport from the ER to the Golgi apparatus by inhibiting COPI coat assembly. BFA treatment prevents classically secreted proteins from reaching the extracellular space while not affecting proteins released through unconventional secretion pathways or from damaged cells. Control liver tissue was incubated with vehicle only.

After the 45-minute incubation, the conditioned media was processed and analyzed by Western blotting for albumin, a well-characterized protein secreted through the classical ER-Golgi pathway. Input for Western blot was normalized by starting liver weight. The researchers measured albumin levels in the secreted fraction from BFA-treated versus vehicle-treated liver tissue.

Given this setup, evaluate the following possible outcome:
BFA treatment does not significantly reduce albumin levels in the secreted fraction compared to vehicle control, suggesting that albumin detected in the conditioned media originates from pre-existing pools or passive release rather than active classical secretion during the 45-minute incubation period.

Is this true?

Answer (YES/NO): NO